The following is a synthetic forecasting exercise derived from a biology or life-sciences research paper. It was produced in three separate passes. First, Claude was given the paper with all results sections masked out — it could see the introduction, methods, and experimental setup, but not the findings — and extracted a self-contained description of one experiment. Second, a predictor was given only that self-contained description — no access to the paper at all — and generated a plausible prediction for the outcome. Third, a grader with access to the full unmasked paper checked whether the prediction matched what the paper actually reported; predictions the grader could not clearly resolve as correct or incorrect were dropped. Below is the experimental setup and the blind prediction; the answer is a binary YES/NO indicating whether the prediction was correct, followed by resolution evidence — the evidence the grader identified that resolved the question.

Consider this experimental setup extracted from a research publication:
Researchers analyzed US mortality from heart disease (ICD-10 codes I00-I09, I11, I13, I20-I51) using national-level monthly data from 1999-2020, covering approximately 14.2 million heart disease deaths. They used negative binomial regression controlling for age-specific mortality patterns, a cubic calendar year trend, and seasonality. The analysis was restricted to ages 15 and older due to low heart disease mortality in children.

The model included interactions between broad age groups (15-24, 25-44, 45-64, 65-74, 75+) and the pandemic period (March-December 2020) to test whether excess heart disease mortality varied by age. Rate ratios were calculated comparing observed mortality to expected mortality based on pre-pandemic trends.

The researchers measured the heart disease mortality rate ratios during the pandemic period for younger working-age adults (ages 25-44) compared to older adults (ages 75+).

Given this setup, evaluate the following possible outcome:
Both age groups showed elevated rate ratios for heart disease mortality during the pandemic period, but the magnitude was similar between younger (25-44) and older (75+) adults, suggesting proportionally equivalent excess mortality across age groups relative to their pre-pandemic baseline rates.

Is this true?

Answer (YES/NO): NO